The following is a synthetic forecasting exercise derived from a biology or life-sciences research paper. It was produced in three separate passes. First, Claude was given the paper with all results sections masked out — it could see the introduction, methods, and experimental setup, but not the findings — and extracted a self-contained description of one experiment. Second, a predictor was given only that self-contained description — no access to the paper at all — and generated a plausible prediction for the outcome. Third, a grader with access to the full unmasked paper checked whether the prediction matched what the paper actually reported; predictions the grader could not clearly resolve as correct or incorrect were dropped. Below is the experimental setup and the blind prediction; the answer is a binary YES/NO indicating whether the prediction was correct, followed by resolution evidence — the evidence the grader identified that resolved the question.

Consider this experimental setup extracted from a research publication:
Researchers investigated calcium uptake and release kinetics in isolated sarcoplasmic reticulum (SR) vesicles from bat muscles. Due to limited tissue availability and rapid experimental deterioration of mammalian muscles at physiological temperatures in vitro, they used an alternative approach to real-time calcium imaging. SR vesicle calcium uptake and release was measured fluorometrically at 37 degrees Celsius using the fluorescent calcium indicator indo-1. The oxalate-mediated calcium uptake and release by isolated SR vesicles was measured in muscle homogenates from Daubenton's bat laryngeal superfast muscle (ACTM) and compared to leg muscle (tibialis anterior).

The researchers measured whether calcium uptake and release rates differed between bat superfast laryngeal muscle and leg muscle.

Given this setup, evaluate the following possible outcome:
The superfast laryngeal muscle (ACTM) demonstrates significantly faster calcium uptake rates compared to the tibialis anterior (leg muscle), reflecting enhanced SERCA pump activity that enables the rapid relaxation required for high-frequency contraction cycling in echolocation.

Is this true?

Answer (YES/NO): YES